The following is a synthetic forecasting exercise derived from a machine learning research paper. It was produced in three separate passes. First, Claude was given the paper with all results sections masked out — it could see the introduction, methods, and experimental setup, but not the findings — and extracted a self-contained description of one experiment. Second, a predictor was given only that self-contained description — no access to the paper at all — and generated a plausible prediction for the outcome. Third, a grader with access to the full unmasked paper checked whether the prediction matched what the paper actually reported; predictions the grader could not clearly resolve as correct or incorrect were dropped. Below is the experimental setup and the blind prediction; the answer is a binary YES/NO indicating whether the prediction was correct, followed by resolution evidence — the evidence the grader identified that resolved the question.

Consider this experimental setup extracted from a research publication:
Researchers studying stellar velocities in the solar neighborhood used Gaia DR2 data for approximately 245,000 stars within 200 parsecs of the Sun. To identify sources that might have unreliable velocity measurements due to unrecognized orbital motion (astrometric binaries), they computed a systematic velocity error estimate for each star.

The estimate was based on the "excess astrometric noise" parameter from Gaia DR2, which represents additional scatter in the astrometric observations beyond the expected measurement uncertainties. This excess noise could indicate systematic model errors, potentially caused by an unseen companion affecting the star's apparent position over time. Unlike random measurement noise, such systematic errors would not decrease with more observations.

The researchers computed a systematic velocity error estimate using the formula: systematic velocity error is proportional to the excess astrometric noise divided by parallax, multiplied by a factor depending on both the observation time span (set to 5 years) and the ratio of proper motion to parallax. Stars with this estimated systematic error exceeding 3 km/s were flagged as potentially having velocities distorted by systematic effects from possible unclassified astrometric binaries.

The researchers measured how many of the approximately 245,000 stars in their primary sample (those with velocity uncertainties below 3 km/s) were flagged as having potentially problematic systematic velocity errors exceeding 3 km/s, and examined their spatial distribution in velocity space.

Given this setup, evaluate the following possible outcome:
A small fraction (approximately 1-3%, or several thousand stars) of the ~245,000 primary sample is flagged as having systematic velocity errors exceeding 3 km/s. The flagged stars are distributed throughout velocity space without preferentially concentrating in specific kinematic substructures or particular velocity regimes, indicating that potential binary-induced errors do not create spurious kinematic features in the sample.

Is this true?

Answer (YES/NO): NO